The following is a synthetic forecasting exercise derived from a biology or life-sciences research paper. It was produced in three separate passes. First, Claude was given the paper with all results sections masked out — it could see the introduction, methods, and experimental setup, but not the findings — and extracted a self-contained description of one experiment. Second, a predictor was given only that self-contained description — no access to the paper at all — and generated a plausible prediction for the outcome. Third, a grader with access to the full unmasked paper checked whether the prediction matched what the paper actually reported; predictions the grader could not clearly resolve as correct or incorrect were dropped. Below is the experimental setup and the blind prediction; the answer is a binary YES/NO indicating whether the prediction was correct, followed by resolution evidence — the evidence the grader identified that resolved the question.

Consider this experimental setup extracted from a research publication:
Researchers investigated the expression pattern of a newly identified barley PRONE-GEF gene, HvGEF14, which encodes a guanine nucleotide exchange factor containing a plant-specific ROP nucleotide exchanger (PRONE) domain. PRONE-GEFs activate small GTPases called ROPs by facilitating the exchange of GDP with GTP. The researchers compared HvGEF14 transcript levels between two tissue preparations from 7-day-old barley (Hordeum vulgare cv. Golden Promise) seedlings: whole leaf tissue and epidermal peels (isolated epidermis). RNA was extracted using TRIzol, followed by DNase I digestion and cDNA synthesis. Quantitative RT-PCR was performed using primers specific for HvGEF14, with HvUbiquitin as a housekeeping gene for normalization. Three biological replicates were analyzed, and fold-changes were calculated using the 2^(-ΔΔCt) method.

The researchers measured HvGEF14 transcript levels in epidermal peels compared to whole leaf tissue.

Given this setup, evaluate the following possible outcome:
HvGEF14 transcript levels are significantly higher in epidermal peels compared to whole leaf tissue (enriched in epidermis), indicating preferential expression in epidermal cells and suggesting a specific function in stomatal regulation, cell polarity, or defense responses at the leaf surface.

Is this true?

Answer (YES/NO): YES